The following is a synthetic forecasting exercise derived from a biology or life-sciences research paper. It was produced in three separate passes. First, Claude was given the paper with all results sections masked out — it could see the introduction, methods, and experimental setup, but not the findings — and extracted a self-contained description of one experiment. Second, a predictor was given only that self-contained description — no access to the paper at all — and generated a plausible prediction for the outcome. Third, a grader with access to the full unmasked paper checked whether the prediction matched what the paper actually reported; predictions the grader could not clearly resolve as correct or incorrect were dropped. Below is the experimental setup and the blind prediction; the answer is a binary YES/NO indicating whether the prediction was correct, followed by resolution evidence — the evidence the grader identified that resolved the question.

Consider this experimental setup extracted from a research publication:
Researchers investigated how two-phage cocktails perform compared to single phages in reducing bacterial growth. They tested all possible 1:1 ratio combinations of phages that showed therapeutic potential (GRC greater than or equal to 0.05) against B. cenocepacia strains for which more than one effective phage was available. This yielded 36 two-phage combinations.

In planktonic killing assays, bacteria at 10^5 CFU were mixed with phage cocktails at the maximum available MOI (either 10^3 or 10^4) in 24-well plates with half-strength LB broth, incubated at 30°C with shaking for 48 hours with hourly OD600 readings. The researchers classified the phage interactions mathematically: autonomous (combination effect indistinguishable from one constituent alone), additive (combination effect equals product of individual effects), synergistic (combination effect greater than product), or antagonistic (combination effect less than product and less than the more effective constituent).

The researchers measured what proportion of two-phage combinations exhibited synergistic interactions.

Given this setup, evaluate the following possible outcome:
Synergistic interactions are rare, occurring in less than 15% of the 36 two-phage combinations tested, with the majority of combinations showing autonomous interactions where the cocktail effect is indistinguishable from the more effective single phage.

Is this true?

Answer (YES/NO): NO